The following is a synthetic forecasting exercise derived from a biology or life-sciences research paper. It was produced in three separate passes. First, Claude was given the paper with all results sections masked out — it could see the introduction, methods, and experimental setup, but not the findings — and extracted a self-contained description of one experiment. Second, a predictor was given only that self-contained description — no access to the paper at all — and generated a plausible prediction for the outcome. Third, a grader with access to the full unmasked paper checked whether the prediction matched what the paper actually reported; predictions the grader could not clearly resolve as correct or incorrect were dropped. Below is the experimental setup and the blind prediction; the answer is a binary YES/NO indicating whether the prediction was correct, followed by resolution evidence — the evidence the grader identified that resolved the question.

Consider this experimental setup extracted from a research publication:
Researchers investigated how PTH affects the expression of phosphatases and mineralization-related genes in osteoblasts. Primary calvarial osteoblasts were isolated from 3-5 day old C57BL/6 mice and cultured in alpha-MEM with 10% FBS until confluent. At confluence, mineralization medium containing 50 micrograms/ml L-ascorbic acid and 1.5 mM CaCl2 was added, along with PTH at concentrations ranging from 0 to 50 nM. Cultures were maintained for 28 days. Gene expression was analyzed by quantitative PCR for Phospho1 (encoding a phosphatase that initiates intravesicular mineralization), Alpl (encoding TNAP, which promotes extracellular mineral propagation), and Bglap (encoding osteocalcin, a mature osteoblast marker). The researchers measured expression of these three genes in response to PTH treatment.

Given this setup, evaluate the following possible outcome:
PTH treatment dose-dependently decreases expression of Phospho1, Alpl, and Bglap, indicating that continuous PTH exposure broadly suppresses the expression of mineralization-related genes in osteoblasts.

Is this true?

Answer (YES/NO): YES